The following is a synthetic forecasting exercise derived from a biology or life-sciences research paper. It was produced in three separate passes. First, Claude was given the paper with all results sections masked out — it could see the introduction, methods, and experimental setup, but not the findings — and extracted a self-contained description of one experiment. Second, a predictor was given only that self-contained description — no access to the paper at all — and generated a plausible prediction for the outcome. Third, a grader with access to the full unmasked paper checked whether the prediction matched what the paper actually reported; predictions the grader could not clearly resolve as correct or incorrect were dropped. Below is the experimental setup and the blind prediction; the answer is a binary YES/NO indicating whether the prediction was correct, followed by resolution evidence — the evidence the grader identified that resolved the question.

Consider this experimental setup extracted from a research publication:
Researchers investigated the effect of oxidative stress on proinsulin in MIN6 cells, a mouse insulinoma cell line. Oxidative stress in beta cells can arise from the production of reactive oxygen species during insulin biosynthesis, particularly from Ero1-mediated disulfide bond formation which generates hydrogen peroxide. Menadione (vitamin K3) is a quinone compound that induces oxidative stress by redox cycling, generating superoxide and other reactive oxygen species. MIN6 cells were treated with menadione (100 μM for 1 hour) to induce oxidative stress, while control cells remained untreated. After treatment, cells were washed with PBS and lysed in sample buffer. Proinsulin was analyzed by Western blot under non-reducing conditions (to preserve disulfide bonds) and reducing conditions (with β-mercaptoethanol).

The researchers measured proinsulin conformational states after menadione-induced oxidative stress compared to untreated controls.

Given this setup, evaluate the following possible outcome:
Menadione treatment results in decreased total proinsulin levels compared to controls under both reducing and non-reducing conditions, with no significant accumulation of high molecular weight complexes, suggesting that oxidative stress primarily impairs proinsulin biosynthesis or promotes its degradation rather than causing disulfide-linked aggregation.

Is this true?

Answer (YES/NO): NO